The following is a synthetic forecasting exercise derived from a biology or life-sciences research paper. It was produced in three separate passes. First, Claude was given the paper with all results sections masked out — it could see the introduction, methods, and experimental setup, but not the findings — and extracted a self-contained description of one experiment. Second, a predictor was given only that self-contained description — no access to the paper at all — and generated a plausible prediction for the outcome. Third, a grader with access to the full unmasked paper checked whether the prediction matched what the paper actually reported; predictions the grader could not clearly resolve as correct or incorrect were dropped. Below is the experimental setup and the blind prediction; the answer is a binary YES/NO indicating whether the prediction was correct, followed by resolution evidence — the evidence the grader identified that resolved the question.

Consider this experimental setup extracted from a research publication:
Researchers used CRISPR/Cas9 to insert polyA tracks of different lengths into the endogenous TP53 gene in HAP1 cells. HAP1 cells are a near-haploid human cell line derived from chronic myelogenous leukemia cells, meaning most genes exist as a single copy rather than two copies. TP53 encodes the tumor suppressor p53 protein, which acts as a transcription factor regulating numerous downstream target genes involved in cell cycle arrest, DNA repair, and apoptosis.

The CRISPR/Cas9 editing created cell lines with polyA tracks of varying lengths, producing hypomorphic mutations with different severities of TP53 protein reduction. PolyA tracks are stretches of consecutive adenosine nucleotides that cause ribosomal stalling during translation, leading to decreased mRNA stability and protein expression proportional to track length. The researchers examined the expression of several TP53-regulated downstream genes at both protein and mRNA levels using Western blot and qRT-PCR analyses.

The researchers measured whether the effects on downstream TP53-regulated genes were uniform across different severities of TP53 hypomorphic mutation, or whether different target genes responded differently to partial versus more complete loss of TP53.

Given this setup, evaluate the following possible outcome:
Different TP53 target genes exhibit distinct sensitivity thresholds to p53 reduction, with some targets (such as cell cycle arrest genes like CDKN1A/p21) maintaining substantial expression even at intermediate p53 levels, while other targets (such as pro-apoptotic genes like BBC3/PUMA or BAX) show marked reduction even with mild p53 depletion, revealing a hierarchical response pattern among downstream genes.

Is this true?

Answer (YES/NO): NO